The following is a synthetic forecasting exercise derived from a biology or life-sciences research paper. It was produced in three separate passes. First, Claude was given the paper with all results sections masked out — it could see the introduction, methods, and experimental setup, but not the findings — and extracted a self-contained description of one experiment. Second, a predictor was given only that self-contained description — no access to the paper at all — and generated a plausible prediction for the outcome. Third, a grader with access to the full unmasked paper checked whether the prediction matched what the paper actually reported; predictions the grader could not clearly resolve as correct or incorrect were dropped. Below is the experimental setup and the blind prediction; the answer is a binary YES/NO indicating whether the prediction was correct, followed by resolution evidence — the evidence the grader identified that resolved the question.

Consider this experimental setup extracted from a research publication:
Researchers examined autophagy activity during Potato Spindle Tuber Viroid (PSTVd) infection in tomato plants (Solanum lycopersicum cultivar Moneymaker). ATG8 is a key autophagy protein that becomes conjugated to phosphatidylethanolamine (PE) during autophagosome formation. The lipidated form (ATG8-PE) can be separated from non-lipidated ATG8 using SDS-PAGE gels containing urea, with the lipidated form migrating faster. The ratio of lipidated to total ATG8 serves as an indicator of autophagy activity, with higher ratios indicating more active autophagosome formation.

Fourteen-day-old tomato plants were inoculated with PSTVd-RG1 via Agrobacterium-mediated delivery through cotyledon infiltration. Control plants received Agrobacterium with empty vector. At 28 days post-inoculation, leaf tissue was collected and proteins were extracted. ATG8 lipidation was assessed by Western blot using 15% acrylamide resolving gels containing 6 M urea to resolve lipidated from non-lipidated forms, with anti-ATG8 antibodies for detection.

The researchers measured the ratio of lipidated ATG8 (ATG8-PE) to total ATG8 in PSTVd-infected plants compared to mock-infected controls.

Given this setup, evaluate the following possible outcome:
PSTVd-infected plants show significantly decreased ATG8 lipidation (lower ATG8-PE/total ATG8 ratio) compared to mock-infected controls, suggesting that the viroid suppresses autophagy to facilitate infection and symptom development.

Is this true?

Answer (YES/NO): NO